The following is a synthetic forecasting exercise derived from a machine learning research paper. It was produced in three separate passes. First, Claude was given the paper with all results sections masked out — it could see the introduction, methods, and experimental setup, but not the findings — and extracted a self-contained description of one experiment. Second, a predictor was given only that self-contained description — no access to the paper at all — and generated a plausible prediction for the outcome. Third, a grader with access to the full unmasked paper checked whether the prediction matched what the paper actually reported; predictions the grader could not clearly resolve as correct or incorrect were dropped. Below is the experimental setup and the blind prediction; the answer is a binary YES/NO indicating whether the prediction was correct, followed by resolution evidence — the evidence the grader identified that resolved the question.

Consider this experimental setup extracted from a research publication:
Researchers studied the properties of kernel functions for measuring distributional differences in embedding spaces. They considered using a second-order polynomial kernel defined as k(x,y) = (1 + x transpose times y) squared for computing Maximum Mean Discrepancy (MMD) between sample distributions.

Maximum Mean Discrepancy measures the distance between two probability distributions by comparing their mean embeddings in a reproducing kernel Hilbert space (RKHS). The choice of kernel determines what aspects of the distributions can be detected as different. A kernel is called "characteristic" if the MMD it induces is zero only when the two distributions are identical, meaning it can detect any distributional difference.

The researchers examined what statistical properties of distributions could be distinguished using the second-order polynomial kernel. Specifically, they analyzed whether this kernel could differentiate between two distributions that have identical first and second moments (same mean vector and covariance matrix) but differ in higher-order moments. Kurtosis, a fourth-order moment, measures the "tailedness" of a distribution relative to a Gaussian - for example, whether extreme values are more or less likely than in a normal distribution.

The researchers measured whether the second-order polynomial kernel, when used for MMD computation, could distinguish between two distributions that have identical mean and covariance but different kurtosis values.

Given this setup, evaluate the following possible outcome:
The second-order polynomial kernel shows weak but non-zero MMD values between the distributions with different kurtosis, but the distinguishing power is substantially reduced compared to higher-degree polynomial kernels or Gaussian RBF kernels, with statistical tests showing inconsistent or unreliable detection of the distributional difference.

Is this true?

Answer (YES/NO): NO